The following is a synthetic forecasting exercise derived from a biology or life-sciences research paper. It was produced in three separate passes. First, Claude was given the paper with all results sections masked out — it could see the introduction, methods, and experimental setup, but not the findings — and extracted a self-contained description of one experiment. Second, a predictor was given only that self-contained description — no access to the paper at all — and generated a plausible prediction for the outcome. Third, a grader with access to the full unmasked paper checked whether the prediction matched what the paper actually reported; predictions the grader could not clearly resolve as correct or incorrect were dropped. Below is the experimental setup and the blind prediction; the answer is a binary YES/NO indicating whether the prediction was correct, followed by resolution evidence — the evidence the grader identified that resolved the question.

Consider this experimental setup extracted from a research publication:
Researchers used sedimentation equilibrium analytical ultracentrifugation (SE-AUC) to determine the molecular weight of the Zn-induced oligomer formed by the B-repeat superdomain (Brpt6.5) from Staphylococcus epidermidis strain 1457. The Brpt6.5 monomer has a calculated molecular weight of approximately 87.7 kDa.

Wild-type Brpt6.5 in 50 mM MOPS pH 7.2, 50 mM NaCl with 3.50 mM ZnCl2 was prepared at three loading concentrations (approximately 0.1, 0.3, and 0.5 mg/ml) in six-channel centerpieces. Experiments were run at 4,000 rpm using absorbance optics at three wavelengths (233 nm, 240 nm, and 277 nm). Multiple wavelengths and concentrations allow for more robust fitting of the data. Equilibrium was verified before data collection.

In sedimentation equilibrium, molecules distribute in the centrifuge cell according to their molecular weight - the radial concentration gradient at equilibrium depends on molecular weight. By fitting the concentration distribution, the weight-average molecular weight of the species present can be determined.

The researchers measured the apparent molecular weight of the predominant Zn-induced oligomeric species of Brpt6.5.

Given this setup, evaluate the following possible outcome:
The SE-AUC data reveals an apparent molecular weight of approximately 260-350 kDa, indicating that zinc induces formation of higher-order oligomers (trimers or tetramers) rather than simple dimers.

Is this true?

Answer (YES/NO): NO